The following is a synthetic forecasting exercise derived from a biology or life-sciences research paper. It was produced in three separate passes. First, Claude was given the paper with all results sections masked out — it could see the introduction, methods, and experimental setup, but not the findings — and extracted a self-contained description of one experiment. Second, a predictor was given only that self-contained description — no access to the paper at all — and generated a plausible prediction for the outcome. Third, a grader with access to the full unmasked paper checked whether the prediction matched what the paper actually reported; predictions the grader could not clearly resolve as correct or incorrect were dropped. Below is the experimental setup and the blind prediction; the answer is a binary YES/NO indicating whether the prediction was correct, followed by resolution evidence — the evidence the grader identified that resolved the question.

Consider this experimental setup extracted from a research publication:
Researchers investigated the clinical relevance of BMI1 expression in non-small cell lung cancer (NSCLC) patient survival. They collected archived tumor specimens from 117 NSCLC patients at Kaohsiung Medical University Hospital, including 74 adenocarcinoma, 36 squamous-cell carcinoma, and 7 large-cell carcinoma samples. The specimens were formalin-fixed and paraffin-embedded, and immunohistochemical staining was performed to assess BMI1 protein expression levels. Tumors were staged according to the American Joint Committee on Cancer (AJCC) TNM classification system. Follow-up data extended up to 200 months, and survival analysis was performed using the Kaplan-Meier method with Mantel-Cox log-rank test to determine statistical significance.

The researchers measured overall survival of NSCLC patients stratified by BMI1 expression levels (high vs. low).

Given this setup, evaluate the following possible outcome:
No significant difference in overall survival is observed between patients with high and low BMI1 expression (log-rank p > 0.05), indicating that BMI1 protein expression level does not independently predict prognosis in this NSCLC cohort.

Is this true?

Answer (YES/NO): NO